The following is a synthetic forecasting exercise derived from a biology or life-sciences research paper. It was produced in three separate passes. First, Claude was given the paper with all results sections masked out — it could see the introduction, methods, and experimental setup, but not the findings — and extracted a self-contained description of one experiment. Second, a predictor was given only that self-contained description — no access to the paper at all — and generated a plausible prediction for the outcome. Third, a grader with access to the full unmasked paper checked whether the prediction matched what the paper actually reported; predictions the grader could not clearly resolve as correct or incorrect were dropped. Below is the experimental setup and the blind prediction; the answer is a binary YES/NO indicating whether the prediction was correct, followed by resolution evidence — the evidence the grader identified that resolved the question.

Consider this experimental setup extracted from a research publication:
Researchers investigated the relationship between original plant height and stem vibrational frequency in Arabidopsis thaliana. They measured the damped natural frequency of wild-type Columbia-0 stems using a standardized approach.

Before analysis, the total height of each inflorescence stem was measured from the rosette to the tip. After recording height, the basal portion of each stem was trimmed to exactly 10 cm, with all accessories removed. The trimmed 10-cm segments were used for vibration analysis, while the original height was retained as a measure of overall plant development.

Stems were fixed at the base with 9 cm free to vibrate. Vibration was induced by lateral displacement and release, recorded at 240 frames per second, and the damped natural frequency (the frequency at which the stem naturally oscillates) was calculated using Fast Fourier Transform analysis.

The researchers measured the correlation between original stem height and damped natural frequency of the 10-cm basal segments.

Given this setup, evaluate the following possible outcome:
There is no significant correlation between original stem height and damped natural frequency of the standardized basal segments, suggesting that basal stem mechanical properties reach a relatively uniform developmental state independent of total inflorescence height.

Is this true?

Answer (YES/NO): NO